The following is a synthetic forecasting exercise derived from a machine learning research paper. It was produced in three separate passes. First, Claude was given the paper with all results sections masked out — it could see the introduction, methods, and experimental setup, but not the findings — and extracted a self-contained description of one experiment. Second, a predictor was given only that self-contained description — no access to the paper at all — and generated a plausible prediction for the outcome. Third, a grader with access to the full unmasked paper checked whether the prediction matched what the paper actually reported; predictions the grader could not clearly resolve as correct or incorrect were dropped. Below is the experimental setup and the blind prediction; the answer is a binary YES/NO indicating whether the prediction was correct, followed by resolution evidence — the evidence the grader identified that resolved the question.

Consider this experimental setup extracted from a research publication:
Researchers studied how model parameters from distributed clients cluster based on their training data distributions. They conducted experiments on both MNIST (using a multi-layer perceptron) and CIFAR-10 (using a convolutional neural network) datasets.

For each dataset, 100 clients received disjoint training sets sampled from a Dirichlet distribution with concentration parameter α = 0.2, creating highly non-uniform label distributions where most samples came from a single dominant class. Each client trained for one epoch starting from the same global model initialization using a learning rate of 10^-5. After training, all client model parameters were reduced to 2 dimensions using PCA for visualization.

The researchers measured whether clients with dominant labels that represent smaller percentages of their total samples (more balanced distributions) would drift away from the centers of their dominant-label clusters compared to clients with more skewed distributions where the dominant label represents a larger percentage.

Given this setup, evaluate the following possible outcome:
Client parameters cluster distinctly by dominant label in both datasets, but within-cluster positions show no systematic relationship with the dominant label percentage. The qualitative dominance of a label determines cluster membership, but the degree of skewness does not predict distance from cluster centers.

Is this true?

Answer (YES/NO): NO